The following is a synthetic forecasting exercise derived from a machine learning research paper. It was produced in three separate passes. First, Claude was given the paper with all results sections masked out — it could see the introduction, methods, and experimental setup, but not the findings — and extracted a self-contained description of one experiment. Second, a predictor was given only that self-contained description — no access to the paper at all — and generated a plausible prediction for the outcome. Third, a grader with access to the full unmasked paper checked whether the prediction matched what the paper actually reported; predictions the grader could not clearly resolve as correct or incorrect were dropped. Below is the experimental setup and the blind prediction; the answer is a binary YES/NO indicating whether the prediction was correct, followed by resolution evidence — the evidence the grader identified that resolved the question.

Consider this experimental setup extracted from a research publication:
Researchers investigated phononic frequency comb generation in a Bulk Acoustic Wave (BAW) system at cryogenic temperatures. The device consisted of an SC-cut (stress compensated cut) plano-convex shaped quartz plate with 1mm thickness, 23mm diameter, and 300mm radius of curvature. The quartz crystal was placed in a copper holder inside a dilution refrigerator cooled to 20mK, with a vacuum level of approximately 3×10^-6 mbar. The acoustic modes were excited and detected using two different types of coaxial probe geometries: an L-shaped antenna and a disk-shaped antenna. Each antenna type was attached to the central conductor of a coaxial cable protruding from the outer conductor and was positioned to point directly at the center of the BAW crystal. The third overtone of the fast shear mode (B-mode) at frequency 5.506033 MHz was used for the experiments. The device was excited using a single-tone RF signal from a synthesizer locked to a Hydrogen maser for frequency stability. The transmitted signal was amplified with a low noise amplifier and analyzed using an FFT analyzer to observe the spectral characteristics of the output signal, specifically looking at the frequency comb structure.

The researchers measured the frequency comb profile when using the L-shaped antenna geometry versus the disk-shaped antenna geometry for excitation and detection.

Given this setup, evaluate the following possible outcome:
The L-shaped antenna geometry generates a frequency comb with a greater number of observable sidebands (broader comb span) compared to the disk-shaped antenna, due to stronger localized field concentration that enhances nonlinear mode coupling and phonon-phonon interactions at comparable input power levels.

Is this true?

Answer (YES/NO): NO